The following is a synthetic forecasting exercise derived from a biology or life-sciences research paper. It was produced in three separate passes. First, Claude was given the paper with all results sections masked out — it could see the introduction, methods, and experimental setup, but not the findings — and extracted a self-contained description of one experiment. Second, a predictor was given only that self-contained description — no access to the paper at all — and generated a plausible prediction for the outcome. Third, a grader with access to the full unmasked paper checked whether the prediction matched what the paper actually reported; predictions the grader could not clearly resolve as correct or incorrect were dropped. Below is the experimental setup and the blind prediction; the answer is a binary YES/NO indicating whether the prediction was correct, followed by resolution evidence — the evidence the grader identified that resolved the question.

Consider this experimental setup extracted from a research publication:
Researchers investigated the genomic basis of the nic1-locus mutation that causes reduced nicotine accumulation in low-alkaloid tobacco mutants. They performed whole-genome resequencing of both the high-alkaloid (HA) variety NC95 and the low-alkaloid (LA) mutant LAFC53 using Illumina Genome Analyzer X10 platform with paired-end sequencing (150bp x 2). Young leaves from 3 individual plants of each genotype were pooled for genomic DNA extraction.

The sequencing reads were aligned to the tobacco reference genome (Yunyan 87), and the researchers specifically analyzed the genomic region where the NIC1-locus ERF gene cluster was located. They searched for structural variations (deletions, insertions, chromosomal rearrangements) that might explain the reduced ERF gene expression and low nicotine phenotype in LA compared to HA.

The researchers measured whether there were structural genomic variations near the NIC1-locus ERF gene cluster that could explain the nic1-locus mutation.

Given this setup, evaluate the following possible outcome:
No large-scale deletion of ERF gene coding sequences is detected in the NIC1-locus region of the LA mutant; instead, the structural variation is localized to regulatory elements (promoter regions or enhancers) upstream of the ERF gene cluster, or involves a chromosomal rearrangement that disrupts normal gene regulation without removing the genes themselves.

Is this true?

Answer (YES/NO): YES